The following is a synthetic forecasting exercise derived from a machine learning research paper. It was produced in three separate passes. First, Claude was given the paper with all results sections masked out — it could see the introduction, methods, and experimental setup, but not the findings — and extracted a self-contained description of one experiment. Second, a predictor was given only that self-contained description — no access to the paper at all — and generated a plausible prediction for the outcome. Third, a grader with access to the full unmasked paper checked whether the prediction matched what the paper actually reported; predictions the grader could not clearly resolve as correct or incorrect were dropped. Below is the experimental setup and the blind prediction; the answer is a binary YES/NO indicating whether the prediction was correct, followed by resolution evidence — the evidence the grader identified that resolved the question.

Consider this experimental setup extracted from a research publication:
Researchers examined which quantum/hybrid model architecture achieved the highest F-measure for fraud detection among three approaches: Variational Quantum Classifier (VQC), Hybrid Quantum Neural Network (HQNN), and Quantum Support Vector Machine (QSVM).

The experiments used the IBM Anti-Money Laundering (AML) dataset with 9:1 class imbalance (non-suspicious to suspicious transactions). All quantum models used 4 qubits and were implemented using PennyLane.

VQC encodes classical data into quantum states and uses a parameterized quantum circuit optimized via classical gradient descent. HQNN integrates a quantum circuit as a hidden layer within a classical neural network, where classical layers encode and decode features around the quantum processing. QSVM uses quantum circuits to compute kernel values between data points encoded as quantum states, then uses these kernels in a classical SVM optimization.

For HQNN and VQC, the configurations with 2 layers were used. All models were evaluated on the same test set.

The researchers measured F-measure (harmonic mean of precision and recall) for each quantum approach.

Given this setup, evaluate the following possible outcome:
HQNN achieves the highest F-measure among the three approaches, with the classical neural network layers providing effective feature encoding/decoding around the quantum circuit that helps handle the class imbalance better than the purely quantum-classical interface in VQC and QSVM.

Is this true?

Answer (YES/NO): NO